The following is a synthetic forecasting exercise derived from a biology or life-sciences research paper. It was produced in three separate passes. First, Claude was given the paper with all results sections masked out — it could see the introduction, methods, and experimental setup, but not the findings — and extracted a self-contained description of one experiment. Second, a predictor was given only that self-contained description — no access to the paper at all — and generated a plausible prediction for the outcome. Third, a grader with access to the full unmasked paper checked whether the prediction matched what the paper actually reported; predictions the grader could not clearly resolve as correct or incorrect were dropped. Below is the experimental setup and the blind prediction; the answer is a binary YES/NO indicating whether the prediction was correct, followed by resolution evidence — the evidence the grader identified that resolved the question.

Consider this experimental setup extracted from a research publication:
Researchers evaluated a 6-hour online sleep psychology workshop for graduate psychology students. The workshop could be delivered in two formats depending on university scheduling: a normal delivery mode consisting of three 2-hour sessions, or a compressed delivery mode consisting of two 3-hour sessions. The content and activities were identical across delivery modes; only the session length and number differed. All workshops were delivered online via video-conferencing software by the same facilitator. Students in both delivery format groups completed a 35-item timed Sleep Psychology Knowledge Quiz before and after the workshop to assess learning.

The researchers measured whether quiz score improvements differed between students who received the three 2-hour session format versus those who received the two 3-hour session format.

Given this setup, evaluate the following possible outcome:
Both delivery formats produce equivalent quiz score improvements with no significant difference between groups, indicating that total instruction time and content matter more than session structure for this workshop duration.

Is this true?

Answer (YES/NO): YES